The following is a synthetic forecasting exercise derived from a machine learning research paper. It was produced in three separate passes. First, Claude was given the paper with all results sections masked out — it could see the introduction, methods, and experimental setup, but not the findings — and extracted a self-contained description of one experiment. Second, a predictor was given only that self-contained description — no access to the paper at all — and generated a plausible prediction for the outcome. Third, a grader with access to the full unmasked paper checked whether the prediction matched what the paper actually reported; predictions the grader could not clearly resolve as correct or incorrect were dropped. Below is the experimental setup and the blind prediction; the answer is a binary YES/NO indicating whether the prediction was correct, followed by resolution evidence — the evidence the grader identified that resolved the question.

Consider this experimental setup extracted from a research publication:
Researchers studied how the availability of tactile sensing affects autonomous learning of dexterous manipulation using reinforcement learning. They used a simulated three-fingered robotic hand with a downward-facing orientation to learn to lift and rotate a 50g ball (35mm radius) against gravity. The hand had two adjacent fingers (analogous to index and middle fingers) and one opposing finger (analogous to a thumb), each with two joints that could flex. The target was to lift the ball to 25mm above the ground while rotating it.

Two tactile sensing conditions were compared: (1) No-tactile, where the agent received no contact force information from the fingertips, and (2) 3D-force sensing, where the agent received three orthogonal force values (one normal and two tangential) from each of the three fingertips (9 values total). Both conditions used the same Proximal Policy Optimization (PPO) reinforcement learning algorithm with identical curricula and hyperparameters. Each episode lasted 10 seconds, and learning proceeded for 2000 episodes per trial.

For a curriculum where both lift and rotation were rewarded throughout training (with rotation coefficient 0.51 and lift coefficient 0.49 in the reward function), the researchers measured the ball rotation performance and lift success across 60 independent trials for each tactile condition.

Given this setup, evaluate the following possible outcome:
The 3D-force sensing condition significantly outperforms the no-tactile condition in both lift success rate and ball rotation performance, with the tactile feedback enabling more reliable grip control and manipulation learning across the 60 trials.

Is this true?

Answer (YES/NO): NO